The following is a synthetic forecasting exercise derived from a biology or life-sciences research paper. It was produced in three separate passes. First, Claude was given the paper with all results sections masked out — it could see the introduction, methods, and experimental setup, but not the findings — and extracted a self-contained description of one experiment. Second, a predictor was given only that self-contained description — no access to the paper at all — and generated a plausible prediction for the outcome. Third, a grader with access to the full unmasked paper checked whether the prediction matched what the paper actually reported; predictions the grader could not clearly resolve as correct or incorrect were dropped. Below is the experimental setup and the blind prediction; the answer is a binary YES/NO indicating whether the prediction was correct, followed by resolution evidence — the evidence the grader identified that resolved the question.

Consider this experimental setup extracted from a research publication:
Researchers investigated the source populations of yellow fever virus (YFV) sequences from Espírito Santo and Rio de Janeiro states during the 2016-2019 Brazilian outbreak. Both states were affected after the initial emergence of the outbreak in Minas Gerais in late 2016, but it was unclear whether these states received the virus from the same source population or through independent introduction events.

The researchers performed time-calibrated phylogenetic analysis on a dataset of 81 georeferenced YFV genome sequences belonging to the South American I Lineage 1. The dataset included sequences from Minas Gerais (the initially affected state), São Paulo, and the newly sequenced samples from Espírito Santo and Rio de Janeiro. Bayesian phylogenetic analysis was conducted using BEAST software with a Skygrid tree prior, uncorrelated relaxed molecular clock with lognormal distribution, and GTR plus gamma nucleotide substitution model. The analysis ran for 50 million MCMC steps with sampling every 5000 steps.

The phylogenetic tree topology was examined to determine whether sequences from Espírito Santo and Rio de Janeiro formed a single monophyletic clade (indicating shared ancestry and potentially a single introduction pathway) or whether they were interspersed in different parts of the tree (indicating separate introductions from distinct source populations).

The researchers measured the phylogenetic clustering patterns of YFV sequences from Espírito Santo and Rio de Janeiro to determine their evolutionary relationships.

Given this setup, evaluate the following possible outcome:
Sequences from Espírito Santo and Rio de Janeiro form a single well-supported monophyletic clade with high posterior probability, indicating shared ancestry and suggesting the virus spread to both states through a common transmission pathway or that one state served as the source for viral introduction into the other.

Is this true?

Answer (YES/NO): NO